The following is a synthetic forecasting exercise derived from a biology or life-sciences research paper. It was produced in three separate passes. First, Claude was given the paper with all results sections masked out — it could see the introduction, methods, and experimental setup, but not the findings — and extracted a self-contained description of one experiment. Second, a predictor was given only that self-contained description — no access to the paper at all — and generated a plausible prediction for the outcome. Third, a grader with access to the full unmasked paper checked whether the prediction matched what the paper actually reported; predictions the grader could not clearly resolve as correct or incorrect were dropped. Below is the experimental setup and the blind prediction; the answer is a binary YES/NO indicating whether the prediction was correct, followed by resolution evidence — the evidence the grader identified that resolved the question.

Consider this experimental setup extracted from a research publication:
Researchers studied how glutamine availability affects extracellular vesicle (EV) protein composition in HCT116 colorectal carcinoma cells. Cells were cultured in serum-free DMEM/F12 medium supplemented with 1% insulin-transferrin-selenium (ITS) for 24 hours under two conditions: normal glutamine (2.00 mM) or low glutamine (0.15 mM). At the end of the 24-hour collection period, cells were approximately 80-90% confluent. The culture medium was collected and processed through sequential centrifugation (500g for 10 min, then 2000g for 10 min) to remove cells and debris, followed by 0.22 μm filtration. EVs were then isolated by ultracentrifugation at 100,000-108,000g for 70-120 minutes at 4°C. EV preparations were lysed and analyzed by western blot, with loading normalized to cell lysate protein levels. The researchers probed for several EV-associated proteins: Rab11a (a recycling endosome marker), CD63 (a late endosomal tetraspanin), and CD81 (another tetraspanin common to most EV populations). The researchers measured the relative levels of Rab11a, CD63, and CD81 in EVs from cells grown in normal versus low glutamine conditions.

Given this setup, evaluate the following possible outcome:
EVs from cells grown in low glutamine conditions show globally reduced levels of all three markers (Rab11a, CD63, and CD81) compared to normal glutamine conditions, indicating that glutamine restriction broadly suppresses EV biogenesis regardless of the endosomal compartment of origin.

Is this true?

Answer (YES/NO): NO